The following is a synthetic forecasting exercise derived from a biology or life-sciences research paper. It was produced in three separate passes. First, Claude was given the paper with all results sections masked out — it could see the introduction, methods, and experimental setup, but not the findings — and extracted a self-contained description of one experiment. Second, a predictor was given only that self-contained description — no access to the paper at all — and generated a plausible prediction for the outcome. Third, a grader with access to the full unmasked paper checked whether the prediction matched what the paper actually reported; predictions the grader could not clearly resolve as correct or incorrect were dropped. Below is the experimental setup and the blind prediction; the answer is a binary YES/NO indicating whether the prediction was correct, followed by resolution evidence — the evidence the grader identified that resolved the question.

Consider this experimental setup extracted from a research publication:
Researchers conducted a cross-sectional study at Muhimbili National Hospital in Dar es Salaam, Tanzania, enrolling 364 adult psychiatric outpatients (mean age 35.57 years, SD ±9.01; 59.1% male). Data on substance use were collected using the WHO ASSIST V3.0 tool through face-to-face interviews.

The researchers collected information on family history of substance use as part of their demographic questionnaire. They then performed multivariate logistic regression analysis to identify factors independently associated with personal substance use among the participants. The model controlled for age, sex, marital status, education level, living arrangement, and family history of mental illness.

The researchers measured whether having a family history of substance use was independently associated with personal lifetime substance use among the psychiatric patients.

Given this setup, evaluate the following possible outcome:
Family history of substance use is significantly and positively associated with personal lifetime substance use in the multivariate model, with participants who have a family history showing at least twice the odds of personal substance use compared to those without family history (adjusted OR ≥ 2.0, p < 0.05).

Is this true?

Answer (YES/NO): YES